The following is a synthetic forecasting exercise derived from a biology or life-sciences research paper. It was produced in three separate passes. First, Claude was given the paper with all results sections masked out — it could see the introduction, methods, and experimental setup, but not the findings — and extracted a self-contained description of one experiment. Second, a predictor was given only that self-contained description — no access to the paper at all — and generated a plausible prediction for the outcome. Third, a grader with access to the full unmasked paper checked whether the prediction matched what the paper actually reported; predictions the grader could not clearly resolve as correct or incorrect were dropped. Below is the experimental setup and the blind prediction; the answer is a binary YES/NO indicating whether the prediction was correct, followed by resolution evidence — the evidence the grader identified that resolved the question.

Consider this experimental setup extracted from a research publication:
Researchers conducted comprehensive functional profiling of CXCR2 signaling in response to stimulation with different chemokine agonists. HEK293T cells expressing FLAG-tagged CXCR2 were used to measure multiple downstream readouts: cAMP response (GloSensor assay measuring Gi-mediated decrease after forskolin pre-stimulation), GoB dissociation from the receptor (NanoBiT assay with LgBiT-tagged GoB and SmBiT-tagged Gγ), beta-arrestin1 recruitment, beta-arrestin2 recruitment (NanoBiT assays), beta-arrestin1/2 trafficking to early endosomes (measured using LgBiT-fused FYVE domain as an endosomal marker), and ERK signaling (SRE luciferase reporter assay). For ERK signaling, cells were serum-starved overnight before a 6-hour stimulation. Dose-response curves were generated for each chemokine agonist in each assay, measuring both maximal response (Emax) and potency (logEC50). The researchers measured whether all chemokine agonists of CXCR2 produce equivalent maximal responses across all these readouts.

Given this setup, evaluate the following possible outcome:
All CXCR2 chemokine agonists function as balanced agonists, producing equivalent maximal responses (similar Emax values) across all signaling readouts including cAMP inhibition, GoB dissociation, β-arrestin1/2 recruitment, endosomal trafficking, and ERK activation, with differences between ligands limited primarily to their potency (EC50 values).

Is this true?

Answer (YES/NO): NO